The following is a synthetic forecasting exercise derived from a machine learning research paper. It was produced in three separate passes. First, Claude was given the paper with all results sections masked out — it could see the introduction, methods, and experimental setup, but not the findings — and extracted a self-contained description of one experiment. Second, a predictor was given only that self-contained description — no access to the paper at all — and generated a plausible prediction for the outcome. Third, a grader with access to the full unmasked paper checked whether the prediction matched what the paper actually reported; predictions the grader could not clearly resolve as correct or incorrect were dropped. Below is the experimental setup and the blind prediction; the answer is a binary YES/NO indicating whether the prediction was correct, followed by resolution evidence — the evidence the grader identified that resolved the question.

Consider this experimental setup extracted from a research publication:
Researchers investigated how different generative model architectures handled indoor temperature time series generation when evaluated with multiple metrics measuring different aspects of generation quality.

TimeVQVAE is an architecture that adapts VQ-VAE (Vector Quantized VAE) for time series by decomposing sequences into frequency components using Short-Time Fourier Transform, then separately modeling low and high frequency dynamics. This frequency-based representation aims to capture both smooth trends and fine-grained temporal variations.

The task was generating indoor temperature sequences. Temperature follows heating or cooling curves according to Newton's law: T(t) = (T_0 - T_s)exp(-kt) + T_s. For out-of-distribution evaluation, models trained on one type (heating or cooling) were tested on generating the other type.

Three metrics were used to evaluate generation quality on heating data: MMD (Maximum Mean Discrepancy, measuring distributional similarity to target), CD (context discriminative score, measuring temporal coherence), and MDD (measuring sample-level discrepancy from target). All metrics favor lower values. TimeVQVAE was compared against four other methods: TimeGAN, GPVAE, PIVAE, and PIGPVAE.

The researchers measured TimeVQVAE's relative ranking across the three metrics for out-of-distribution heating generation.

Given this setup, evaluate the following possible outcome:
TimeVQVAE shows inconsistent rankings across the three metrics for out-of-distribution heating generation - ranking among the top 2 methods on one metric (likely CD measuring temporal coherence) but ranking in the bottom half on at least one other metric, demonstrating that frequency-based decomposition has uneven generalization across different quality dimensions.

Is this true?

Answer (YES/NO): YES